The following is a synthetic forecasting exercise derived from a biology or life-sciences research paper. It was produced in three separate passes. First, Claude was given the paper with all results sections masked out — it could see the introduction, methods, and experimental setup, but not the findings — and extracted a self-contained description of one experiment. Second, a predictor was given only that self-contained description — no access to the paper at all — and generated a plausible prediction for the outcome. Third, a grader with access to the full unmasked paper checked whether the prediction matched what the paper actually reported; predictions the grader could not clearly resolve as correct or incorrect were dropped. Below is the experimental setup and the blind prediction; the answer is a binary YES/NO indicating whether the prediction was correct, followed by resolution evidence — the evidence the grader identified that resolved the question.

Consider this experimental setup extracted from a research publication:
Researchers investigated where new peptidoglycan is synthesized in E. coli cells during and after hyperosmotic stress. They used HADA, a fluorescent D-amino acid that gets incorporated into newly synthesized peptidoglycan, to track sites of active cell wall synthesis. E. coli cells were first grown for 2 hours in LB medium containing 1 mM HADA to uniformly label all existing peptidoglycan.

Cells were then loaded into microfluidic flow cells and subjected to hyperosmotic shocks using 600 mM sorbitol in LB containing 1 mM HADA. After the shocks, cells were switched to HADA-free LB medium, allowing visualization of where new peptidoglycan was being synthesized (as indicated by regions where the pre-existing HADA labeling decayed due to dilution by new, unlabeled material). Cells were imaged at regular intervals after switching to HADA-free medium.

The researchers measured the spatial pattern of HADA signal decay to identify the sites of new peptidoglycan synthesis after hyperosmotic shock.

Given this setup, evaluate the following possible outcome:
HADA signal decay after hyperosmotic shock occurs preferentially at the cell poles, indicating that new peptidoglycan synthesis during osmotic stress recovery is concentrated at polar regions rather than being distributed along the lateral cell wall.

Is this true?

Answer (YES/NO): YES